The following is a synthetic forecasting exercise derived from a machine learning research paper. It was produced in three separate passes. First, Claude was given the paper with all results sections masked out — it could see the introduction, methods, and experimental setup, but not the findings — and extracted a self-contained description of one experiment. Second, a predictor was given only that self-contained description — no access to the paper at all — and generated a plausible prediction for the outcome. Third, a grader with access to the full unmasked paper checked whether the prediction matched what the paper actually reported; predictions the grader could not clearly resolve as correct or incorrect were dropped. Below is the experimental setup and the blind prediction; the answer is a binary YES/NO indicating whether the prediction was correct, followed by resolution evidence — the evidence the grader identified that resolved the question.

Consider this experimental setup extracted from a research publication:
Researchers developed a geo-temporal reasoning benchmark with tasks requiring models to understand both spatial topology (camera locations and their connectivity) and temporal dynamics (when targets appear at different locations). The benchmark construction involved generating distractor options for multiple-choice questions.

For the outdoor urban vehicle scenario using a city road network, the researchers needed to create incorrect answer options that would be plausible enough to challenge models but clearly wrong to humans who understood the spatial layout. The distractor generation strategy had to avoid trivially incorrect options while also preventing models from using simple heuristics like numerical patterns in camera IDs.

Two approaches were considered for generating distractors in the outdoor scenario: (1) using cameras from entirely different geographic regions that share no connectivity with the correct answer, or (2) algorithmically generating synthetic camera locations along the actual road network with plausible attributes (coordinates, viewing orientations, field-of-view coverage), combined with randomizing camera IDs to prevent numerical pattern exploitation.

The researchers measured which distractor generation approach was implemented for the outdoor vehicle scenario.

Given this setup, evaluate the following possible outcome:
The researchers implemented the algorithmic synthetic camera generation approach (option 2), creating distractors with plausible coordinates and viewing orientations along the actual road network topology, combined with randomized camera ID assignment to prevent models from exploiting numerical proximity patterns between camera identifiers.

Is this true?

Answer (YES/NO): YES